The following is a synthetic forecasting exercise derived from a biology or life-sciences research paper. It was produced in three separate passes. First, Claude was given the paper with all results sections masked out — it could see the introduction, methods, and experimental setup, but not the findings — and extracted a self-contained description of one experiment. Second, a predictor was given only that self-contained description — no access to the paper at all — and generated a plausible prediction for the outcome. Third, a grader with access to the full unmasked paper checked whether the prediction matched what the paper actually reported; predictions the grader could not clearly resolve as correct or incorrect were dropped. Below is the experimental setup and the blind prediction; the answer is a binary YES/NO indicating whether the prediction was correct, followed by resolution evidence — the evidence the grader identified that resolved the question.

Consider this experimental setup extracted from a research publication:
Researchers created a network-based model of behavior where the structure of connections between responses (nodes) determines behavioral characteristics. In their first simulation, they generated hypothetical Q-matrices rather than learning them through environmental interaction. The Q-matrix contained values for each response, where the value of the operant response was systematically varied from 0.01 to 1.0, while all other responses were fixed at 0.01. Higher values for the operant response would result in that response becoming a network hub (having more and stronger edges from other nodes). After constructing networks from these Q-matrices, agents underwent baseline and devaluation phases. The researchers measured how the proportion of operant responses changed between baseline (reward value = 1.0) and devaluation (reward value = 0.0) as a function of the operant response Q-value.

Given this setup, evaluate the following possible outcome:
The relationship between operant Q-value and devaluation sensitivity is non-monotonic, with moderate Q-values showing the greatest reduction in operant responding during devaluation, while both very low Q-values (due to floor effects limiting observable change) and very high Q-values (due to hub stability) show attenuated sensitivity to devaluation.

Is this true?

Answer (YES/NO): NO